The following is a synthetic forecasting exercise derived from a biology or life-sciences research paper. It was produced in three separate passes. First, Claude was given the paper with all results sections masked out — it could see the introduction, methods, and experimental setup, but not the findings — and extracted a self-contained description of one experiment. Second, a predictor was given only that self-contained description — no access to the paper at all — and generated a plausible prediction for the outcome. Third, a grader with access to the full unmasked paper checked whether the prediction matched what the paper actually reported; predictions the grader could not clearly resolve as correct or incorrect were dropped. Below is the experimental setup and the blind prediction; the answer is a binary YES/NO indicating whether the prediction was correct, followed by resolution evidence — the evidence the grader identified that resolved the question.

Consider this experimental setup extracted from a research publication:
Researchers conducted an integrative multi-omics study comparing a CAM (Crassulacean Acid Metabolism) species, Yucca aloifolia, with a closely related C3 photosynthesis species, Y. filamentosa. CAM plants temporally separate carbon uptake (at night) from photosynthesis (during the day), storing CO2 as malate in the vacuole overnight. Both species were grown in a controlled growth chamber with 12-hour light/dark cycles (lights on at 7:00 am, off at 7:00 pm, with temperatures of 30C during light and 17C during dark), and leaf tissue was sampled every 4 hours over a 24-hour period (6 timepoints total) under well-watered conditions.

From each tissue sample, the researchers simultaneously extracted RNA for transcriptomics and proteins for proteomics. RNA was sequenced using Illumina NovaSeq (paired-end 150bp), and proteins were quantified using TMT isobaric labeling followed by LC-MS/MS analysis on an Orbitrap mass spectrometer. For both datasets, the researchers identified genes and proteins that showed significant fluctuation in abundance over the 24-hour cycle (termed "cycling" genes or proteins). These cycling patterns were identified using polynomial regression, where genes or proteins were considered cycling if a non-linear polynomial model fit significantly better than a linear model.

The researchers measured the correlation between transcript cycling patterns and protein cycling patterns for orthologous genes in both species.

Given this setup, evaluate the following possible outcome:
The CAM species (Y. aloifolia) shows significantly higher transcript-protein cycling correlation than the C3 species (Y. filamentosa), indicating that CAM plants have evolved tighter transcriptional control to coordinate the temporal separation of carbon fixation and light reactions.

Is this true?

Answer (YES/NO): NO